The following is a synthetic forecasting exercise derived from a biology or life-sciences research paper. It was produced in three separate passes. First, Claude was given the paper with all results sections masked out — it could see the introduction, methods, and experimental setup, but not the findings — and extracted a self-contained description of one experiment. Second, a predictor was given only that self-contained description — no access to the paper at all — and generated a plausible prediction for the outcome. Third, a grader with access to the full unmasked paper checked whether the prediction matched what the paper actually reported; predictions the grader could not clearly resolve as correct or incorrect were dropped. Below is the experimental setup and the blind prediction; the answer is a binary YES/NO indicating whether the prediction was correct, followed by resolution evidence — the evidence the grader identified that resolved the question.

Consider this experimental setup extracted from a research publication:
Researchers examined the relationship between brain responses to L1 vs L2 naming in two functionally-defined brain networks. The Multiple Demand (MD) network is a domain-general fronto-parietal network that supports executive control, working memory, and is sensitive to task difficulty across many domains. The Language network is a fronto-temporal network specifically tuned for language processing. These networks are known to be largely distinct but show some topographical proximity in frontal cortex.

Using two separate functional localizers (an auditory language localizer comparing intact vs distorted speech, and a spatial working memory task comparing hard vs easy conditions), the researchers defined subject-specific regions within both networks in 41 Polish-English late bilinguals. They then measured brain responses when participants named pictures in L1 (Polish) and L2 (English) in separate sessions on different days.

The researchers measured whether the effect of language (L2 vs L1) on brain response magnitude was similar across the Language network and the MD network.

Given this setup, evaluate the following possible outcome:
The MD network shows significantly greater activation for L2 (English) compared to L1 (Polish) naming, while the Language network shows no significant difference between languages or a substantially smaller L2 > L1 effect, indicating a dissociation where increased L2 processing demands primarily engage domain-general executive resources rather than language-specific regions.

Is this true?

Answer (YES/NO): YES